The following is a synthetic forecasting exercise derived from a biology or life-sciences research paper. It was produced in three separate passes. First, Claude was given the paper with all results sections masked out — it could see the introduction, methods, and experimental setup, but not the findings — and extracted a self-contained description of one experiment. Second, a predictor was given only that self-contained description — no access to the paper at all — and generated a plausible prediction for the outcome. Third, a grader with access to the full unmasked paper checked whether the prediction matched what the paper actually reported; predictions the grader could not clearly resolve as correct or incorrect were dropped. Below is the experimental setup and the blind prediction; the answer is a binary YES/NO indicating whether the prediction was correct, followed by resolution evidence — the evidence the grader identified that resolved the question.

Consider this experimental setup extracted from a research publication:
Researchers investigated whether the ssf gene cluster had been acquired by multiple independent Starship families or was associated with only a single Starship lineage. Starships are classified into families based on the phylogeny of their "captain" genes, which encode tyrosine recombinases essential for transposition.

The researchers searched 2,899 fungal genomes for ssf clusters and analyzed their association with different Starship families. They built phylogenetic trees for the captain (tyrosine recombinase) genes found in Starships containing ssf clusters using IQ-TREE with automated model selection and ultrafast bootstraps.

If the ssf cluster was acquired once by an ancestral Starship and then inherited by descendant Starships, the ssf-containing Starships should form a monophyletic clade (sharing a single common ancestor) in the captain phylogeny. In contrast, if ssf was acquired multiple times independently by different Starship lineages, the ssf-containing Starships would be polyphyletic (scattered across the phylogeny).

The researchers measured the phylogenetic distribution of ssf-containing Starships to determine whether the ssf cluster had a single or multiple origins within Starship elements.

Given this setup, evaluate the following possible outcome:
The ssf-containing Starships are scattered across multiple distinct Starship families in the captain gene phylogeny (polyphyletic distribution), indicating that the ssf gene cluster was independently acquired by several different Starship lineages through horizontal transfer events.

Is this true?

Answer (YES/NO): YES